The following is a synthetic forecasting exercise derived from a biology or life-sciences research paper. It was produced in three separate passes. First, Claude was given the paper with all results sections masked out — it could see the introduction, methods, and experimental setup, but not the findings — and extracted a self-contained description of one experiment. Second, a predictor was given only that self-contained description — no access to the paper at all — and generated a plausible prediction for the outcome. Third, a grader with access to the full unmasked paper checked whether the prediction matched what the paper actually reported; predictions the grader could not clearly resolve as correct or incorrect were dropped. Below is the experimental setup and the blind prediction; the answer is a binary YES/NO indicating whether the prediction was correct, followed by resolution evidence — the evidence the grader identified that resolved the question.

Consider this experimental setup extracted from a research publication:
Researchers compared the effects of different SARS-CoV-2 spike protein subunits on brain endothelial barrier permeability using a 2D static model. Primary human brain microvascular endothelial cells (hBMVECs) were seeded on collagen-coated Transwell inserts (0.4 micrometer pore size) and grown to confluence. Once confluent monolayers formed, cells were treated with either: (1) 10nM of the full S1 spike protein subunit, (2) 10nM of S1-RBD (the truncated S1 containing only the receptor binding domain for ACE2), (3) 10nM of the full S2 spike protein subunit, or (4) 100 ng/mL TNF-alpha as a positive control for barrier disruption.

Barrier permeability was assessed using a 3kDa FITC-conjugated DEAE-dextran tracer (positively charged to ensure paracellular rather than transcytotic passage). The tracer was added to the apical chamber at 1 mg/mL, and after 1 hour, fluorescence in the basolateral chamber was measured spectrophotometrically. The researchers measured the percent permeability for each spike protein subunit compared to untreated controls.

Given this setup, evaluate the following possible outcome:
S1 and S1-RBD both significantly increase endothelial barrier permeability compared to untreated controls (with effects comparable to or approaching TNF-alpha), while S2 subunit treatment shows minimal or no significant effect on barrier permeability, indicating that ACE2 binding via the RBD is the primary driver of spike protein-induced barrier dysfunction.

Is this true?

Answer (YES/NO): NO